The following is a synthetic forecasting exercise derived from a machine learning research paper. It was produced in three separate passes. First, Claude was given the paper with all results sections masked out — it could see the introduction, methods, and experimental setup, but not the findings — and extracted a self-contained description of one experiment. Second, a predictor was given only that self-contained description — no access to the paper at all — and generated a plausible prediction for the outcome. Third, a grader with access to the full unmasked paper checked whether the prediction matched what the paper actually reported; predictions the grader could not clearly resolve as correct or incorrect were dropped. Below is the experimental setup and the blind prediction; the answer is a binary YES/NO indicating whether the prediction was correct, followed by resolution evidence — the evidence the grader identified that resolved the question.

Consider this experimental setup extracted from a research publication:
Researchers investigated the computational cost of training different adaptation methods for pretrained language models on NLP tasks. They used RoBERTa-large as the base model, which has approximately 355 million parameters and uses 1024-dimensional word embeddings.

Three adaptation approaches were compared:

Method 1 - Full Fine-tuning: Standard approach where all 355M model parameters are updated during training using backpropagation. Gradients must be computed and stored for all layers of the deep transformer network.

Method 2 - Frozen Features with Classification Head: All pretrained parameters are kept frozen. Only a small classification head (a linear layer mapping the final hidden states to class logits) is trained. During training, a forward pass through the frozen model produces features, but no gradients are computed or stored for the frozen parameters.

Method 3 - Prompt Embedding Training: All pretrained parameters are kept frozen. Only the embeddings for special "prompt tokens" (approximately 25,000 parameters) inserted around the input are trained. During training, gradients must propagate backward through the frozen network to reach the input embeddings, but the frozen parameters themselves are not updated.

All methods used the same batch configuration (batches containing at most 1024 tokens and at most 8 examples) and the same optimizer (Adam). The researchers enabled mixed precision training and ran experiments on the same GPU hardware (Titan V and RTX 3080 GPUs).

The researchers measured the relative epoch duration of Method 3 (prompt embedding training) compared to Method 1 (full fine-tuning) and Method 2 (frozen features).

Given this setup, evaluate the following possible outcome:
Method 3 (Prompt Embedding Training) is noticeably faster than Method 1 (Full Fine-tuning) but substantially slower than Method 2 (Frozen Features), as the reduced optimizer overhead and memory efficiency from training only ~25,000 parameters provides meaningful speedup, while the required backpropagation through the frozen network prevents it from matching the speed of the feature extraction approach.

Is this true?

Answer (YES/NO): YES